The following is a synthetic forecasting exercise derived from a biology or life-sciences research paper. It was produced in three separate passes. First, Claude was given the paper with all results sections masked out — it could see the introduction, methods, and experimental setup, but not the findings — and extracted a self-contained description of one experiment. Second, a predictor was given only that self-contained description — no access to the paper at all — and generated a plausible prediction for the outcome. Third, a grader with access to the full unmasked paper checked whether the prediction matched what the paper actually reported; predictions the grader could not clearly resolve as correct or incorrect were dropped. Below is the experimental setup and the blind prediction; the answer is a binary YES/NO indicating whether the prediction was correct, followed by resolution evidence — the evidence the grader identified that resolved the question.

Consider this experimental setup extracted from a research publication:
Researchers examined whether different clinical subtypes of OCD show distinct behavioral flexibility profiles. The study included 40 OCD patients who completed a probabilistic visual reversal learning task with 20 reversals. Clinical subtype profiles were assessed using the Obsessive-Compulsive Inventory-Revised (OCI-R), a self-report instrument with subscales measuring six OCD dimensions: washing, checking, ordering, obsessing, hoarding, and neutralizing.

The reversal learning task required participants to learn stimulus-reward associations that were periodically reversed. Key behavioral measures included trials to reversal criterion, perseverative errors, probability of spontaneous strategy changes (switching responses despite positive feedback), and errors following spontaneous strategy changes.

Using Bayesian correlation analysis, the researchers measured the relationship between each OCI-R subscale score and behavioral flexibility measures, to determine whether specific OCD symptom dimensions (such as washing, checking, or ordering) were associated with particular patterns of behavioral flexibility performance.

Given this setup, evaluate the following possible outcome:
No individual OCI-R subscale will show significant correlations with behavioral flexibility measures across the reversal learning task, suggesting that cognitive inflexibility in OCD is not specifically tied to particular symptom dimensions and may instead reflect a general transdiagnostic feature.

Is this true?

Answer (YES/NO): NO